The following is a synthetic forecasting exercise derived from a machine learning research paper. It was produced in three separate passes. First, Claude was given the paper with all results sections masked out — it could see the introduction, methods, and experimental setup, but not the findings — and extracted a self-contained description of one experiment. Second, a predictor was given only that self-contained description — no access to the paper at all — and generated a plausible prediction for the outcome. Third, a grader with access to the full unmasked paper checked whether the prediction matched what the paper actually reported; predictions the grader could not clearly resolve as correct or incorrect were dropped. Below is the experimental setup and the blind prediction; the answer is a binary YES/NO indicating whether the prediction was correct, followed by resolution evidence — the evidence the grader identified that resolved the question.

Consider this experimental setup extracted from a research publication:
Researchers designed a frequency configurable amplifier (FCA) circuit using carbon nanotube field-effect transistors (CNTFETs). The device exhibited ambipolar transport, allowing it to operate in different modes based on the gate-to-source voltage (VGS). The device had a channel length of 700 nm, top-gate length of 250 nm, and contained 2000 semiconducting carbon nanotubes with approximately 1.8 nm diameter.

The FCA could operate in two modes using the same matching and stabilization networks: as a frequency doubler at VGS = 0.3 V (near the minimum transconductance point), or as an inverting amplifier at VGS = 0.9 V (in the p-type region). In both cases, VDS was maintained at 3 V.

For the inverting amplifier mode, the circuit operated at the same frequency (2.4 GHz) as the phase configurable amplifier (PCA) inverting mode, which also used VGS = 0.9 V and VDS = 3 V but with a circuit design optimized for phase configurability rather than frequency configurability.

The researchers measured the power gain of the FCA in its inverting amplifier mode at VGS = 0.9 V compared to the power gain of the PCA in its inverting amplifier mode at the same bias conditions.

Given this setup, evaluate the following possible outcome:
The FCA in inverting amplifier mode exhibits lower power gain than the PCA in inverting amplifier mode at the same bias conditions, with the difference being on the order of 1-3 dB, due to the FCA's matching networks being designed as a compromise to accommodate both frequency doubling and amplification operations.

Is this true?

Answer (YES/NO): YES